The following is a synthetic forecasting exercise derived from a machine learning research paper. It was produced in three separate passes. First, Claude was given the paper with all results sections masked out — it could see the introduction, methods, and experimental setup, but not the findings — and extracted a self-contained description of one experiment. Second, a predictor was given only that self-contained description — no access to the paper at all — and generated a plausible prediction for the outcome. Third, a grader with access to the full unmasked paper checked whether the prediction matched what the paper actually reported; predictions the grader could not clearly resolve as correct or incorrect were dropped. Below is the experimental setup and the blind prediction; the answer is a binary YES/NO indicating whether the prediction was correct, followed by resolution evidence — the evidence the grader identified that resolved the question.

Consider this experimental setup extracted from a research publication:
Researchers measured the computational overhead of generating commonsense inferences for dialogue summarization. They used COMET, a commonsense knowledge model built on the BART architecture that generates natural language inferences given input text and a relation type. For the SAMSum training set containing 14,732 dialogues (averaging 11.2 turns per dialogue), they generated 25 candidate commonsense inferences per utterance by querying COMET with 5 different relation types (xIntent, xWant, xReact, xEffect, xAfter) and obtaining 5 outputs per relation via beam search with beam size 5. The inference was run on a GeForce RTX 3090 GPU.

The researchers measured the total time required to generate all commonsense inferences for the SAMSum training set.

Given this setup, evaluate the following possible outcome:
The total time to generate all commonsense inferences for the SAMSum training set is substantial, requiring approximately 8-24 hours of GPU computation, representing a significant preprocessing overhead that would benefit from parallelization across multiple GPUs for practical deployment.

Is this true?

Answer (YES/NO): YES